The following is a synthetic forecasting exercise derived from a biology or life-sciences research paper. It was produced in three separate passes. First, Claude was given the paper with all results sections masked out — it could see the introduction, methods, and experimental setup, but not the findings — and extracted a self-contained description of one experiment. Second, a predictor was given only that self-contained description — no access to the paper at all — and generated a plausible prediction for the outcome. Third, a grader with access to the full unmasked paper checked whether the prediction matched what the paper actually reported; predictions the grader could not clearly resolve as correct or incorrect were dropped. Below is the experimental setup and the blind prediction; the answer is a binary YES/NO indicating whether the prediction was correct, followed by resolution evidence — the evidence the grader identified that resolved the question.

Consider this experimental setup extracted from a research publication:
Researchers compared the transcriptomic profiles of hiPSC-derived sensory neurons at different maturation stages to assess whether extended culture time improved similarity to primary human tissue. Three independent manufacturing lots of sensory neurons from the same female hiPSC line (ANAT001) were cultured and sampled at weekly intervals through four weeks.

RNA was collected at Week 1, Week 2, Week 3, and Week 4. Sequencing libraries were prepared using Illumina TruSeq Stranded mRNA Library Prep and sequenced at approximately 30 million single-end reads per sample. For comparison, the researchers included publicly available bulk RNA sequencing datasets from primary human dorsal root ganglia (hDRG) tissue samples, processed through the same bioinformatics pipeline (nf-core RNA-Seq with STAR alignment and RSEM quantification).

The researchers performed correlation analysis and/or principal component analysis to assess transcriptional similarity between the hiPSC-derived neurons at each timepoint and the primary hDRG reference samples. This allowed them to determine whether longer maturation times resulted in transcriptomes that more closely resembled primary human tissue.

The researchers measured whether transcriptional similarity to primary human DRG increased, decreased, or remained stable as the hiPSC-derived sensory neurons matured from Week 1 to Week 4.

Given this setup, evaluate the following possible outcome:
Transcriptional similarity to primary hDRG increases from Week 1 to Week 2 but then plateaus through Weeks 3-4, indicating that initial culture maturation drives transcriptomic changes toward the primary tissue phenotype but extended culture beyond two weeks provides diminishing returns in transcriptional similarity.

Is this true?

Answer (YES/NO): NO